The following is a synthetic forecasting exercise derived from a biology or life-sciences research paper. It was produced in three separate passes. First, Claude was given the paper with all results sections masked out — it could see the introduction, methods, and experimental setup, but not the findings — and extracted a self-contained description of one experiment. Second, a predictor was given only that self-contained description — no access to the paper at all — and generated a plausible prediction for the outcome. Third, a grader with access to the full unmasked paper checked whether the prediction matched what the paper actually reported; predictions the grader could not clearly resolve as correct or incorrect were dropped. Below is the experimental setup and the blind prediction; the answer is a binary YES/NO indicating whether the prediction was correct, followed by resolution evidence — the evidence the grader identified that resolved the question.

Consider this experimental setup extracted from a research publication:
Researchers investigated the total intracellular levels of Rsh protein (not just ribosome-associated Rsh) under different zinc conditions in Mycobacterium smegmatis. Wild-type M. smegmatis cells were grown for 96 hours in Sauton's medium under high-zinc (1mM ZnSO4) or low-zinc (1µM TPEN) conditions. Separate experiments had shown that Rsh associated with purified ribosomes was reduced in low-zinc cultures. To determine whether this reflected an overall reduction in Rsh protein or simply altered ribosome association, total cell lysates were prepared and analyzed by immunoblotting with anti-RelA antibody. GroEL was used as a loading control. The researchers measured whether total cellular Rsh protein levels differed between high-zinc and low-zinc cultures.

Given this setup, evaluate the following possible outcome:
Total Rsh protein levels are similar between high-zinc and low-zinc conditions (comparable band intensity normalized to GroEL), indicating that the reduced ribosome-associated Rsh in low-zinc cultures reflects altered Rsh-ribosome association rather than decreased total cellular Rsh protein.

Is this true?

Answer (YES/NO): NO